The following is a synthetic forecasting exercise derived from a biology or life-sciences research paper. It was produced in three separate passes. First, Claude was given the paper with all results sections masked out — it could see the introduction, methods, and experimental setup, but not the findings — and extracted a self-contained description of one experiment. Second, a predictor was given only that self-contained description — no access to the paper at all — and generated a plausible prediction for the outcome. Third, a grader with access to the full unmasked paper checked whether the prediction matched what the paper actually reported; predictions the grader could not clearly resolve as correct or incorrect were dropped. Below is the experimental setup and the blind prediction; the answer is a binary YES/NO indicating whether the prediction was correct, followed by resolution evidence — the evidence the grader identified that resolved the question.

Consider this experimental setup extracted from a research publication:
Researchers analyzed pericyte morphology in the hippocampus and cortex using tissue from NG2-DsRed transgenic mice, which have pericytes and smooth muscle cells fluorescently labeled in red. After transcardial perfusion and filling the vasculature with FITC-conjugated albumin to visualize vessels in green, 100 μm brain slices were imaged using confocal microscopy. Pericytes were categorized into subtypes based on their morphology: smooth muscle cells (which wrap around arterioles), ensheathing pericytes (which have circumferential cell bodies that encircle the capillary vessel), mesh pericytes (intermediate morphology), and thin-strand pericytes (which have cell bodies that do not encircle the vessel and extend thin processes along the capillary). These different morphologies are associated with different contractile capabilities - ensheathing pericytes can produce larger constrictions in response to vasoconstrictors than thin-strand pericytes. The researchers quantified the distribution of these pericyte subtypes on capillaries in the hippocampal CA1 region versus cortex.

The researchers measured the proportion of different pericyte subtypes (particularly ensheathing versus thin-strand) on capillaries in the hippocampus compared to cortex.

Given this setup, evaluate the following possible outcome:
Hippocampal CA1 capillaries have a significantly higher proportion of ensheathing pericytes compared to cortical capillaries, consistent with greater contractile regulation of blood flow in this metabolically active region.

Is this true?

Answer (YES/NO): NO